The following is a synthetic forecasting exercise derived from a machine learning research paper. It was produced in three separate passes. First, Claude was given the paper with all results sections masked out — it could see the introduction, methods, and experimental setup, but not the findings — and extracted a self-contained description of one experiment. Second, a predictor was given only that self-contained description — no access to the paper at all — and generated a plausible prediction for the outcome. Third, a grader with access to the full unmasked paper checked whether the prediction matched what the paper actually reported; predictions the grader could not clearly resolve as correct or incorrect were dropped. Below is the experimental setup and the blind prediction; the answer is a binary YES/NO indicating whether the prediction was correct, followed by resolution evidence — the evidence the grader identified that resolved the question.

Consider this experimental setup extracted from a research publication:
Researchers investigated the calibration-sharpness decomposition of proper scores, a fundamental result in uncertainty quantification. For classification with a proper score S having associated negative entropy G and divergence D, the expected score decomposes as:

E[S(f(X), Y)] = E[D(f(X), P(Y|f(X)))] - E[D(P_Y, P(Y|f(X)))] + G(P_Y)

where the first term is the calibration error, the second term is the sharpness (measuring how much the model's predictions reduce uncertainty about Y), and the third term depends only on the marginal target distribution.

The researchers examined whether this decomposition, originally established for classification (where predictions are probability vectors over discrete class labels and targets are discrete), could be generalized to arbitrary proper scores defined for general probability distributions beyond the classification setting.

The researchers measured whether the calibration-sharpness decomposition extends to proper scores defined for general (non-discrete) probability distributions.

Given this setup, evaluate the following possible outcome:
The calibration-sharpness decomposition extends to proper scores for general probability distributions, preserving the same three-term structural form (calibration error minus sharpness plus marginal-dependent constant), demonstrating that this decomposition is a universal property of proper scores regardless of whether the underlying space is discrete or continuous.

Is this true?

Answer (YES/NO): YES